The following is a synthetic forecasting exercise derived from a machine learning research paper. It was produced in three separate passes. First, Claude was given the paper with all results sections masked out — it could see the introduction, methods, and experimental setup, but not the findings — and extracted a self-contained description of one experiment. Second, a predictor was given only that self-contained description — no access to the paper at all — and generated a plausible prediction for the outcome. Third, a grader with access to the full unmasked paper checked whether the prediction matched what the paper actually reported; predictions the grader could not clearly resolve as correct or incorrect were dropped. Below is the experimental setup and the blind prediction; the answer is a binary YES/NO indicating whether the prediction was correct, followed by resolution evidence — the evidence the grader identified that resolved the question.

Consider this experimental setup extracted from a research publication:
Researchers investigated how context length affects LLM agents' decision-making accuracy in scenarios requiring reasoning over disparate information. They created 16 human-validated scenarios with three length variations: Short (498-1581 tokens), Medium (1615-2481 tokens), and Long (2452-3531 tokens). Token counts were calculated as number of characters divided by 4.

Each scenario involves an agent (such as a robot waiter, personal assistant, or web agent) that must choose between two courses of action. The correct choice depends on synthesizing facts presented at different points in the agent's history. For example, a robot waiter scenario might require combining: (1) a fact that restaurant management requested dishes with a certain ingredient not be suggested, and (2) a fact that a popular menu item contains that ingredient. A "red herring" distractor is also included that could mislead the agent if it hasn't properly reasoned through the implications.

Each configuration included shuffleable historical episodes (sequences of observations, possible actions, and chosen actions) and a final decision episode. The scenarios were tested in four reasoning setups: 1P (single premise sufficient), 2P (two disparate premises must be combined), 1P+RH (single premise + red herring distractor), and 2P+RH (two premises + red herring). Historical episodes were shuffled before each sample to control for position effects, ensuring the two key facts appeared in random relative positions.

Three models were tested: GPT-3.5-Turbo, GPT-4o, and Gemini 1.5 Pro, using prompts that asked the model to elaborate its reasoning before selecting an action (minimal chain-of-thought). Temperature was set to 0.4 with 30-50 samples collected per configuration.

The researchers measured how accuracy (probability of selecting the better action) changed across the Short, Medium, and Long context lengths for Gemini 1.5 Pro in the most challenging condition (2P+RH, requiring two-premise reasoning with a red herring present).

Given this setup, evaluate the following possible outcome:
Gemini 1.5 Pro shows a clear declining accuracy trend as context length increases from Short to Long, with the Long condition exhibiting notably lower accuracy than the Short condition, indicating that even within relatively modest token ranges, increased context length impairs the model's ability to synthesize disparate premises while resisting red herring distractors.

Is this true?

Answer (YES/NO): YES